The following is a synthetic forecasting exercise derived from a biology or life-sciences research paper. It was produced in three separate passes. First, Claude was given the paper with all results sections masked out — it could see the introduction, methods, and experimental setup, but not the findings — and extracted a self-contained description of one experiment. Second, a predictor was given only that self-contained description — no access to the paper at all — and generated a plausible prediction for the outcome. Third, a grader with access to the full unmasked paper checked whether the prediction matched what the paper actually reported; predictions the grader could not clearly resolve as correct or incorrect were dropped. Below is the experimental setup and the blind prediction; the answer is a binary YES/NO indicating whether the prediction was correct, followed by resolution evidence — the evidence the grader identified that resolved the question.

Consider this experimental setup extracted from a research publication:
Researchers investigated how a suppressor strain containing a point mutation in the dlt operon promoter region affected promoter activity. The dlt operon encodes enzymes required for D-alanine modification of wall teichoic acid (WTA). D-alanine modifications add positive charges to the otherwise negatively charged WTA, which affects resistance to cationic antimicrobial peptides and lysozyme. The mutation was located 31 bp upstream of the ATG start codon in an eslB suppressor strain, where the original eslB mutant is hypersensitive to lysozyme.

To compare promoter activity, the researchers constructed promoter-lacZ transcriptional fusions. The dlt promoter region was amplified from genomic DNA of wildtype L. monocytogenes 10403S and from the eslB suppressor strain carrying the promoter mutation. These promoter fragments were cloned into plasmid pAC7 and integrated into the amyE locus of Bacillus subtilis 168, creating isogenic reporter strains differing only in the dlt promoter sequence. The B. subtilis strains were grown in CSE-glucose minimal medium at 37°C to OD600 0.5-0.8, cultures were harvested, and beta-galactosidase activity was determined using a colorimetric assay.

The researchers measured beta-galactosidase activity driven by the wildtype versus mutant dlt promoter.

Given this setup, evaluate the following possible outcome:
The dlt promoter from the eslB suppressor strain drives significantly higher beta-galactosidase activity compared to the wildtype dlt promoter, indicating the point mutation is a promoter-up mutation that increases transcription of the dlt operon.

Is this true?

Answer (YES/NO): YES